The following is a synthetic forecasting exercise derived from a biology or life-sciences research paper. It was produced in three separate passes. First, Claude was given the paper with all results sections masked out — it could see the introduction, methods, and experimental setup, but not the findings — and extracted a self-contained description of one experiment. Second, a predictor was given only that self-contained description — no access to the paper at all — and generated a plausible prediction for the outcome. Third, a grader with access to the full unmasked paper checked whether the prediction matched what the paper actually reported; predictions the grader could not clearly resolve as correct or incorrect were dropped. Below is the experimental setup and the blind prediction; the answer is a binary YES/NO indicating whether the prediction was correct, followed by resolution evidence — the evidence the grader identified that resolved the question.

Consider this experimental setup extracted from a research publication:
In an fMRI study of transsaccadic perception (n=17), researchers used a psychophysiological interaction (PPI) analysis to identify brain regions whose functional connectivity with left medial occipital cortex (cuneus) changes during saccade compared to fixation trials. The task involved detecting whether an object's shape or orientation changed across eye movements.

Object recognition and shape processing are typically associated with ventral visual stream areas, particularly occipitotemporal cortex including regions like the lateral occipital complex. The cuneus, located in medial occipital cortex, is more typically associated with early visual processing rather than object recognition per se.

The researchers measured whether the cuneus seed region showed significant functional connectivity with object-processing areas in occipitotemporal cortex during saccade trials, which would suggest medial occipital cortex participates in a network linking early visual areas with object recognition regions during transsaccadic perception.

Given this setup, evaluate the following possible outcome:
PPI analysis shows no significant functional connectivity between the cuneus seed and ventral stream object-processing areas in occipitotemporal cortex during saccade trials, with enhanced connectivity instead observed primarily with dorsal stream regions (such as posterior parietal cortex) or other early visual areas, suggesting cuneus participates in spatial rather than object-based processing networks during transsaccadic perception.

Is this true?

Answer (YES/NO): NO